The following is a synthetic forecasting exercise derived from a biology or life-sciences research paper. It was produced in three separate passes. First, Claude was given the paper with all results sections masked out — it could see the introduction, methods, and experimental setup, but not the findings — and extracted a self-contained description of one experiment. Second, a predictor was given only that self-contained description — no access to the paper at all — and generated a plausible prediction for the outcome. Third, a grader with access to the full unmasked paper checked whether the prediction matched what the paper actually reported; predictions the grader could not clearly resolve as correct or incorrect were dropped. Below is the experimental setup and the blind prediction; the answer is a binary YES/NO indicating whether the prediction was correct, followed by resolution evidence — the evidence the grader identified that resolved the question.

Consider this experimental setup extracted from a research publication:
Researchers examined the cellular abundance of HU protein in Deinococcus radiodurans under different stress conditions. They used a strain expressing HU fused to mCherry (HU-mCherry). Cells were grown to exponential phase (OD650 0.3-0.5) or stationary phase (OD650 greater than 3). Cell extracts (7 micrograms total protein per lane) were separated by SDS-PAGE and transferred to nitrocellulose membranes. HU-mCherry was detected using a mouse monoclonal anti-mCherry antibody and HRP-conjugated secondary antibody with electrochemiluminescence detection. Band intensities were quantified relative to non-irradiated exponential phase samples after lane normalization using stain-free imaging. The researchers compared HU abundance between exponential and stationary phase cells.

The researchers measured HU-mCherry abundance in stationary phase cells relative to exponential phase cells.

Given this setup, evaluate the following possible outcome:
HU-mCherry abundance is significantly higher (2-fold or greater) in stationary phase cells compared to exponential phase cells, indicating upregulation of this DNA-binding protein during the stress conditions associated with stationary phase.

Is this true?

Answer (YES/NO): YES